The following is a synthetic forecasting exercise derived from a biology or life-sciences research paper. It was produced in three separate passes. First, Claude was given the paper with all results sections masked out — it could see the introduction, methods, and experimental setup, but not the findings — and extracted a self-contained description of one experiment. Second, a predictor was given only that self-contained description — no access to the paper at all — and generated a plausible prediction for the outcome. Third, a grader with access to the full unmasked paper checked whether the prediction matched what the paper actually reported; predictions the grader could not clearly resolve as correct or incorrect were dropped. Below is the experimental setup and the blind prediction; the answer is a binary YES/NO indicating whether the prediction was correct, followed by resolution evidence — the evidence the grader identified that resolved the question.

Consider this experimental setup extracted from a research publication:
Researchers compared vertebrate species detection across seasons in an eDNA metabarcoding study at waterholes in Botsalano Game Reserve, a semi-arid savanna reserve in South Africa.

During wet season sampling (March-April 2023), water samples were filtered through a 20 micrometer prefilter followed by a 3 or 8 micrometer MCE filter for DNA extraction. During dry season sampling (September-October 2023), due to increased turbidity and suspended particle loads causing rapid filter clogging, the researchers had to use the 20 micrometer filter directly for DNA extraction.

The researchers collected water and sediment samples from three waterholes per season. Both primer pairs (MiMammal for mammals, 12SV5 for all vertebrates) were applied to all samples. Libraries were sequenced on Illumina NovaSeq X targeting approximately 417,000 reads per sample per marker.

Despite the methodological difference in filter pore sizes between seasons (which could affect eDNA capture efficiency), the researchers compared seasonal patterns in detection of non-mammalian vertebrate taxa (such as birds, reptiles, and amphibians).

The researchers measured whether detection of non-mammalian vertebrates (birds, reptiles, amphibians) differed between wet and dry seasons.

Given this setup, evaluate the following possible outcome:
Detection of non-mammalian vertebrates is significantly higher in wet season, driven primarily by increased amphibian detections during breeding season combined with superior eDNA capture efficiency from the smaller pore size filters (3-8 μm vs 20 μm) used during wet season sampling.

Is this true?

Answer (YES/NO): NO